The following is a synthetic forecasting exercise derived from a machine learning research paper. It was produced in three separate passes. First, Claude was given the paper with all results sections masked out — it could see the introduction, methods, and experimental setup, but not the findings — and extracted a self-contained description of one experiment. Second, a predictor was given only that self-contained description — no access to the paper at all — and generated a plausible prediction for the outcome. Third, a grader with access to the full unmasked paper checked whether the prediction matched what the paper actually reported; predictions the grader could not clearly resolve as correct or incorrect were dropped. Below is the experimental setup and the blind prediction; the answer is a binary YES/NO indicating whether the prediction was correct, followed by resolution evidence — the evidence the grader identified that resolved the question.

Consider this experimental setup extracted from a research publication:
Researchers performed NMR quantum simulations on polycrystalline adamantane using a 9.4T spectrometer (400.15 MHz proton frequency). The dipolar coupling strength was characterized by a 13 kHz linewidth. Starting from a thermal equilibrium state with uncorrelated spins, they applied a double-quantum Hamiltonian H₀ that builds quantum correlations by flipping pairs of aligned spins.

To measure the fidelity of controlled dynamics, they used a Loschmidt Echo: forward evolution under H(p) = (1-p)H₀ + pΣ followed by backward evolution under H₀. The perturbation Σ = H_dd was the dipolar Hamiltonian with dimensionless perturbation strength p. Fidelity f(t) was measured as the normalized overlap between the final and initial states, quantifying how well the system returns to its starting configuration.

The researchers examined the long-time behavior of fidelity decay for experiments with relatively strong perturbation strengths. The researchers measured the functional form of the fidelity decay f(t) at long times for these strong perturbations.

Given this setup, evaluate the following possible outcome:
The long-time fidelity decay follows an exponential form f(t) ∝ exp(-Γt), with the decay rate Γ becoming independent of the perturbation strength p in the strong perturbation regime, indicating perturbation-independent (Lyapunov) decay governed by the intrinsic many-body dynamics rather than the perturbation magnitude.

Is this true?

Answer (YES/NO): NO